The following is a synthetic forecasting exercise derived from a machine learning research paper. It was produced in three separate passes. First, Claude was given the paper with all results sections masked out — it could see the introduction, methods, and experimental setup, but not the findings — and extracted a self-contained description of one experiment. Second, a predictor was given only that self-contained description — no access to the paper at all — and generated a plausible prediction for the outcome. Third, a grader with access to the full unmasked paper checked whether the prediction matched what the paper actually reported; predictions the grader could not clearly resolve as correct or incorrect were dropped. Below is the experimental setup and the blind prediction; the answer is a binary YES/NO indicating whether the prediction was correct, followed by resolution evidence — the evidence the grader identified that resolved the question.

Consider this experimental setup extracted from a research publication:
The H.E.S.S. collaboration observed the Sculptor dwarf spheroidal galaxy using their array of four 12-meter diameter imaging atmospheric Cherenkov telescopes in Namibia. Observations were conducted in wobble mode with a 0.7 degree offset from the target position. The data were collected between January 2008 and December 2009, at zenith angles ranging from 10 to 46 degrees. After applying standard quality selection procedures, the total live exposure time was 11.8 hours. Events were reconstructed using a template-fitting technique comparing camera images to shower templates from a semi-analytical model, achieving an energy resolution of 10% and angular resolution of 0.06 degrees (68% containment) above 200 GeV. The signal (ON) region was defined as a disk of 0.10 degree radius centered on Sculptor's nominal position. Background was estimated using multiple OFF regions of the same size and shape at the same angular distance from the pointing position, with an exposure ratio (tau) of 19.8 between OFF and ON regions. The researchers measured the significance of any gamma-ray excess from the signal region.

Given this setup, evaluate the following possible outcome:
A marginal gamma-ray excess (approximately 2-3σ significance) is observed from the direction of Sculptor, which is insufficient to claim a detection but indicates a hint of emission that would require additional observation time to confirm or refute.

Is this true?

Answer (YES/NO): NO